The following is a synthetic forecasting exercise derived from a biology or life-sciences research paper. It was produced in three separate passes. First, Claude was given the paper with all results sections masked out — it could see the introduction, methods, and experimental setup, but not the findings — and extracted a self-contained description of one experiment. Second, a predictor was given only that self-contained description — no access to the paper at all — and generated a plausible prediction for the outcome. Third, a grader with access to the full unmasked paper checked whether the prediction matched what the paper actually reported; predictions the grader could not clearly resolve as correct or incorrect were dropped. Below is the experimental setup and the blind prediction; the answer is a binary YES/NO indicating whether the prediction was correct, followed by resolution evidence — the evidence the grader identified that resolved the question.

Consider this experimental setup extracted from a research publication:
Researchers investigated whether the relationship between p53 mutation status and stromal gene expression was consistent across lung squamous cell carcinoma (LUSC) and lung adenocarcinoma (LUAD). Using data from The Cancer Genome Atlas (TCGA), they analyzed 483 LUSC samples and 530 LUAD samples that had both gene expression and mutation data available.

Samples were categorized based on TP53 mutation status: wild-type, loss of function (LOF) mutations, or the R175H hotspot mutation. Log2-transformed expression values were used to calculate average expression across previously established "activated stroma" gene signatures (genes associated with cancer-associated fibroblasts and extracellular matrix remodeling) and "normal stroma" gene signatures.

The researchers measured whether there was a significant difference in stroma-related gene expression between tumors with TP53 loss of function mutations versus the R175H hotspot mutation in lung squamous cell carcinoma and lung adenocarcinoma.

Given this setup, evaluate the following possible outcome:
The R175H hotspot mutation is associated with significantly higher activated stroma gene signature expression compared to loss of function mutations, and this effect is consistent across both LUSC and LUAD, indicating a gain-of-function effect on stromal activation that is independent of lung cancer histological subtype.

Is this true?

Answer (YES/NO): NO